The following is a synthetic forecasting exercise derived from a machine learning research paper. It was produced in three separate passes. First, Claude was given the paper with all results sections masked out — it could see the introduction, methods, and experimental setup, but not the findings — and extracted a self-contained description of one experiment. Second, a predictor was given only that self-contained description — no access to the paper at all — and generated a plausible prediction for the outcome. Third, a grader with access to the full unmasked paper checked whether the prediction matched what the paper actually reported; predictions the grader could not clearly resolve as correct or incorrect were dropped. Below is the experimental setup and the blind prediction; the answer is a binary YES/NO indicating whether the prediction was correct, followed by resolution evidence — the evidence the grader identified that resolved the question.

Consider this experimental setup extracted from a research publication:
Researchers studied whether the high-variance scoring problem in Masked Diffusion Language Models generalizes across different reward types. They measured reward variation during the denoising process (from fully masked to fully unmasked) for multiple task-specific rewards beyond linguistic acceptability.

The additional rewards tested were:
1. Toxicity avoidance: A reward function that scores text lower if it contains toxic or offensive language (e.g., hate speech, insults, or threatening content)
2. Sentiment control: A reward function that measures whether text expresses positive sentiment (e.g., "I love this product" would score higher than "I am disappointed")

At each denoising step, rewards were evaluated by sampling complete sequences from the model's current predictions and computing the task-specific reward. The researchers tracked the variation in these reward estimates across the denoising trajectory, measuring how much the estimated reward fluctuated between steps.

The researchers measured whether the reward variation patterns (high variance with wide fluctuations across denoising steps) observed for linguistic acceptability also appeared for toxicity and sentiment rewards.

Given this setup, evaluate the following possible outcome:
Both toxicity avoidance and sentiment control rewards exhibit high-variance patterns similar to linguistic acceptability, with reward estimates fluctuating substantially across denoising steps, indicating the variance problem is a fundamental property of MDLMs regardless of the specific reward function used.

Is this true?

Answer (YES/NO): YES